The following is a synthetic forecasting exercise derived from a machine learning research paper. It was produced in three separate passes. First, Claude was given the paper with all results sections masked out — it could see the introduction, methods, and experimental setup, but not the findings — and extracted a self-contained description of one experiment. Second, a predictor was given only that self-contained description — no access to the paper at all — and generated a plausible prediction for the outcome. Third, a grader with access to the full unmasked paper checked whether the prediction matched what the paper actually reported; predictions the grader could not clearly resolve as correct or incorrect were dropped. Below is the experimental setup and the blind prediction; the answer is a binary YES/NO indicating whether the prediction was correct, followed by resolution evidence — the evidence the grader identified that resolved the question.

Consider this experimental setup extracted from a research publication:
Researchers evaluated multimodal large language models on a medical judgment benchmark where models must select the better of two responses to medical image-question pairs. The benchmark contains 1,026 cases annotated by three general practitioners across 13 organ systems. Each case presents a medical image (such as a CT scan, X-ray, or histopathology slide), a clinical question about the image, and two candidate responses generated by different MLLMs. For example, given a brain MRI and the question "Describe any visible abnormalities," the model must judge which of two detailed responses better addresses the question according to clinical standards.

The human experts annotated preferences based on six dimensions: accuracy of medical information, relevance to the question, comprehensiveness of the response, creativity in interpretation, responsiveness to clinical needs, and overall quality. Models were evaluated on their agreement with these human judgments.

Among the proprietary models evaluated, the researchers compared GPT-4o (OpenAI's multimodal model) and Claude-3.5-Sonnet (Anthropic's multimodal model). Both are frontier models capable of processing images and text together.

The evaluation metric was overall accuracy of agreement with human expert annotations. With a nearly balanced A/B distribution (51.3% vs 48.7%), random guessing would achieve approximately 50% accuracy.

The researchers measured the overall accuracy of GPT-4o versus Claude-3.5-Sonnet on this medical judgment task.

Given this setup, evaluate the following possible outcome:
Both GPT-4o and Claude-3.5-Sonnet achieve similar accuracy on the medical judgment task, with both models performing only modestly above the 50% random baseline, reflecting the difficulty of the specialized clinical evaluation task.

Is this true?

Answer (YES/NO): NO